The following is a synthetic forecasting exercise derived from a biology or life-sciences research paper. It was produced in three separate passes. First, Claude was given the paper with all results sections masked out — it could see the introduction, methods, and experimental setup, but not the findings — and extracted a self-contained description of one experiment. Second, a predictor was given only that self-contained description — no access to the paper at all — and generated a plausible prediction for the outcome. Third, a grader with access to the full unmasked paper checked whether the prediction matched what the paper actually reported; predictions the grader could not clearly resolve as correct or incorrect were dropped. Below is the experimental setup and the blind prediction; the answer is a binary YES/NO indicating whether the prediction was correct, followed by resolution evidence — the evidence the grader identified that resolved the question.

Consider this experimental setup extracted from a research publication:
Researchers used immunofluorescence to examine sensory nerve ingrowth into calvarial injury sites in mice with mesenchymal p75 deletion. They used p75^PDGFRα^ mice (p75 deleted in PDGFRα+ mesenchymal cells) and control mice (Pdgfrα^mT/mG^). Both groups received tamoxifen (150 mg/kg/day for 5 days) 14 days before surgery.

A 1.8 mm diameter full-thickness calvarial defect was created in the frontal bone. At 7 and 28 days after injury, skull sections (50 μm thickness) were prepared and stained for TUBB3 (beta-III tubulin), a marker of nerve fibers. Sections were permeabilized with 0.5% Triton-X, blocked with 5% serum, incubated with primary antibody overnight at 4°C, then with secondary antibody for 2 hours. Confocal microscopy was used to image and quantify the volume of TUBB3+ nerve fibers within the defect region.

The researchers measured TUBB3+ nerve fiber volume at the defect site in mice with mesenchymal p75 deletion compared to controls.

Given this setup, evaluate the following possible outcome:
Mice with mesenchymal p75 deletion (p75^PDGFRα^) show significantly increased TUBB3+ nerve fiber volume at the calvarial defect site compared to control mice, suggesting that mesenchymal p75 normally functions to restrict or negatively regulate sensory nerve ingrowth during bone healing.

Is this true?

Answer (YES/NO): NO